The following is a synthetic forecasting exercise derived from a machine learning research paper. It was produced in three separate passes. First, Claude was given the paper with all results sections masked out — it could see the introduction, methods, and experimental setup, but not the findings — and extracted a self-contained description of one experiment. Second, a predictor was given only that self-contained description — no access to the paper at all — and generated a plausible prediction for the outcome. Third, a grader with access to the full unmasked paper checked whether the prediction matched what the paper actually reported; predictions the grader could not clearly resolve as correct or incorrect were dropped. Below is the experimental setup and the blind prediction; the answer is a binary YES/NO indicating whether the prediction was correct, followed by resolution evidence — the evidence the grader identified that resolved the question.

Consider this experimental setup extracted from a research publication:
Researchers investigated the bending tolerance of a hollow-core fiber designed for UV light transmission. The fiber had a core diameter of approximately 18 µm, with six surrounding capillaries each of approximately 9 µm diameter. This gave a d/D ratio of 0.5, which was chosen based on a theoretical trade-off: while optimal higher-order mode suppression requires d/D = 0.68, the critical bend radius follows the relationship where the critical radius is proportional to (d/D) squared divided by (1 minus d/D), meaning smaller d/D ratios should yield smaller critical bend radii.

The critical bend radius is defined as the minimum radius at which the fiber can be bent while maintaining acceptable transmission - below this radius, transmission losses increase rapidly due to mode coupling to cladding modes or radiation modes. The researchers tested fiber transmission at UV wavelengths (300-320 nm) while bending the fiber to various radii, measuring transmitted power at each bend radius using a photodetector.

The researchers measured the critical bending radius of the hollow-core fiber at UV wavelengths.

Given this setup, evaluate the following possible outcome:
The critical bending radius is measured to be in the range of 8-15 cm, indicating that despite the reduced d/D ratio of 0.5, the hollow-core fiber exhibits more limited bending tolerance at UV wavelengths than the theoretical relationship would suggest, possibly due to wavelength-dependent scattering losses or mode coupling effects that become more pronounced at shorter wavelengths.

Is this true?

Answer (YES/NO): NO